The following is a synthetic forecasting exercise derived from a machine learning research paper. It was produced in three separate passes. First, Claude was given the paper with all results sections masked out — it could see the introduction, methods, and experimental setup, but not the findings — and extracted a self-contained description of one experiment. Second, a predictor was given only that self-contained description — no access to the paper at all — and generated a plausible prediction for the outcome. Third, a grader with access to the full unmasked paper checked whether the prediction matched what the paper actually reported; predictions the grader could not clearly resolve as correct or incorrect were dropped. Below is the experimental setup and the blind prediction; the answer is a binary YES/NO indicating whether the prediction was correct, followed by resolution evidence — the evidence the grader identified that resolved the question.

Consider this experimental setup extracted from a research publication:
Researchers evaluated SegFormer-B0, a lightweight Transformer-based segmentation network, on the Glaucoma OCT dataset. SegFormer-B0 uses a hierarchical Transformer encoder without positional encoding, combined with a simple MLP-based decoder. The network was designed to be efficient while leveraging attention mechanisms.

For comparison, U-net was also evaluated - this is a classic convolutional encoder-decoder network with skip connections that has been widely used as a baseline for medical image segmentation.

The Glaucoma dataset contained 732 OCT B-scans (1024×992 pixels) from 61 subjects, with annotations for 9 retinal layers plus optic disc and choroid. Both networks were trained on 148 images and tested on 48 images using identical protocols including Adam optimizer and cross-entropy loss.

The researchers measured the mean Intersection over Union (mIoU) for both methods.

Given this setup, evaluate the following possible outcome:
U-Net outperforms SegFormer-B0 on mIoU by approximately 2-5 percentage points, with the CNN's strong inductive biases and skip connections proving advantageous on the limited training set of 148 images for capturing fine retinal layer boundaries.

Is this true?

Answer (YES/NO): NO